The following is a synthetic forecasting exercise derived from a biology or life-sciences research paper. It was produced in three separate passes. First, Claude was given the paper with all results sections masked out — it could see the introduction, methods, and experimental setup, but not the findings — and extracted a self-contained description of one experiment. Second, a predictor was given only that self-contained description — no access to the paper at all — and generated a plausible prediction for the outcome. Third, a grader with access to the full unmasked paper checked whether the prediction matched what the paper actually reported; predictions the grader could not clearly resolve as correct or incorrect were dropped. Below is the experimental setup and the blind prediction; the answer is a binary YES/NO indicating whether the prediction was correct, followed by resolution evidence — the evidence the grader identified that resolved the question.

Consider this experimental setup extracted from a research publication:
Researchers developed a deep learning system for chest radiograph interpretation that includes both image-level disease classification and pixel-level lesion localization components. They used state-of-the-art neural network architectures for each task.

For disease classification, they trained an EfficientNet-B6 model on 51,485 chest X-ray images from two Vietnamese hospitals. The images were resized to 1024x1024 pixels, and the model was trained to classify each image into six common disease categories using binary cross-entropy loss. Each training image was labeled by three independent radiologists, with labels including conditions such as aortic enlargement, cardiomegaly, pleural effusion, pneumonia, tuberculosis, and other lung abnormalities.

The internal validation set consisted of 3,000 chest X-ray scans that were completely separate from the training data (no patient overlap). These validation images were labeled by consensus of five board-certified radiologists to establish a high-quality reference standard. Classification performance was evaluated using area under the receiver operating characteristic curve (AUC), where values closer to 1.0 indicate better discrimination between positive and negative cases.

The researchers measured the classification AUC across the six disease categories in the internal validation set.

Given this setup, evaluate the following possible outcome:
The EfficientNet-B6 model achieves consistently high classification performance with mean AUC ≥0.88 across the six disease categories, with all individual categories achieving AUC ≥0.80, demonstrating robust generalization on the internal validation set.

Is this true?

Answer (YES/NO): YES